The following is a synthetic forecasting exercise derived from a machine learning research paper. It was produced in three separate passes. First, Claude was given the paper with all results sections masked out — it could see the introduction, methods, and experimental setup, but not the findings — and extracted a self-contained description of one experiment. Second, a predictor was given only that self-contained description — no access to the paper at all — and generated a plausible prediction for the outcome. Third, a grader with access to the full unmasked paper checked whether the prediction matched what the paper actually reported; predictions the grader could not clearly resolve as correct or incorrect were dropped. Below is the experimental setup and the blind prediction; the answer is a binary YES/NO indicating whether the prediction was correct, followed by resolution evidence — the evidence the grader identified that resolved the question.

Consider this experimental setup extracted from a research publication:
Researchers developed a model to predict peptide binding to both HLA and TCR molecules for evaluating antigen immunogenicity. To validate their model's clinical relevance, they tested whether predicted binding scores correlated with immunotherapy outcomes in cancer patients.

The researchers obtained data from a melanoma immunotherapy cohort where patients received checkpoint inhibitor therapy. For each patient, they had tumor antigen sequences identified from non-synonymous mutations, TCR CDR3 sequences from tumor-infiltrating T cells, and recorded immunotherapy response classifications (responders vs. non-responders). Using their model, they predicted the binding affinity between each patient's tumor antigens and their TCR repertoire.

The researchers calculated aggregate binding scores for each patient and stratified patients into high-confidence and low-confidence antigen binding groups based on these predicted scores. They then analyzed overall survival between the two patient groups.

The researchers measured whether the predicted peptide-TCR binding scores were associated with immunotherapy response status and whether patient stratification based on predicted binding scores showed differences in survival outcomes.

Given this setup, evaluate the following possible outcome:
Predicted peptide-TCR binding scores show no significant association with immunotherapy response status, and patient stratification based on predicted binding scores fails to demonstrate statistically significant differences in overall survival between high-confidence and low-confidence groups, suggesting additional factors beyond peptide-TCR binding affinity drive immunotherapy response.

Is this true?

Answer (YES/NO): NO